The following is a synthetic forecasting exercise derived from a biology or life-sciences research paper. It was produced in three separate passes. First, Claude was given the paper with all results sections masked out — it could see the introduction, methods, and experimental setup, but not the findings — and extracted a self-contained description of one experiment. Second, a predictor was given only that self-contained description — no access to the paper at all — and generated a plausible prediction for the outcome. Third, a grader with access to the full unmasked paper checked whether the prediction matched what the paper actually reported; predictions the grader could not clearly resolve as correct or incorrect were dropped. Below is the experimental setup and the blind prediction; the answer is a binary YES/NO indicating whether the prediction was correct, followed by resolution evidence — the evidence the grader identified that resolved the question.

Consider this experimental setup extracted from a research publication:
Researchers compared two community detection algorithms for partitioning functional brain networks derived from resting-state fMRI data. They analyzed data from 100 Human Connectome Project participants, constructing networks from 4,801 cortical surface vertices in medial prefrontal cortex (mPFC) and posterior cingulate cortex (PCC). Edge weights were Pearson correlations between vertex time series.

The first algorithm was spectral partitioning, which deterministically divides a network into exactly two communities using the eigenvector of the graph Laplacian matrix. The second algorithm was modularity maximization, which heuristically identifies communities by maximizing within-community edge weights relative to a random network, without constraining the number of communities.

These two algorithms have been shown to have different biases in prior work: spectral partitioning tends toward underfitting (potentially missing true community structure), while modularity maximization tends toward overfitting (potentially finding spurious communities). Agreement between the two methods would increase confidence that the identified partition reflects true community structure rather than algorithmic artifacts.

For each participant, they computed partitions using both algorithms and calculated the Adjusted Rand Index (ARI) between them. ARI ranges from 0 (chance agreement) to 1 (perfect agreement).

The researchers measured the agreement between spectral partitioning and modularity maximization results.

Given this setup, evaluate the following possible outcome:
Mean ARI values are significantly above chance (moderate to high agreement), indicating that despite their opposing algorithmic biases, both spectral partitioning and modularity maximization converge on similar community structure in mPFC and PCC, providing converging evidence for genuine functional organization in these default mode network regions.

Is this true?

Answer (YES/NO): YES